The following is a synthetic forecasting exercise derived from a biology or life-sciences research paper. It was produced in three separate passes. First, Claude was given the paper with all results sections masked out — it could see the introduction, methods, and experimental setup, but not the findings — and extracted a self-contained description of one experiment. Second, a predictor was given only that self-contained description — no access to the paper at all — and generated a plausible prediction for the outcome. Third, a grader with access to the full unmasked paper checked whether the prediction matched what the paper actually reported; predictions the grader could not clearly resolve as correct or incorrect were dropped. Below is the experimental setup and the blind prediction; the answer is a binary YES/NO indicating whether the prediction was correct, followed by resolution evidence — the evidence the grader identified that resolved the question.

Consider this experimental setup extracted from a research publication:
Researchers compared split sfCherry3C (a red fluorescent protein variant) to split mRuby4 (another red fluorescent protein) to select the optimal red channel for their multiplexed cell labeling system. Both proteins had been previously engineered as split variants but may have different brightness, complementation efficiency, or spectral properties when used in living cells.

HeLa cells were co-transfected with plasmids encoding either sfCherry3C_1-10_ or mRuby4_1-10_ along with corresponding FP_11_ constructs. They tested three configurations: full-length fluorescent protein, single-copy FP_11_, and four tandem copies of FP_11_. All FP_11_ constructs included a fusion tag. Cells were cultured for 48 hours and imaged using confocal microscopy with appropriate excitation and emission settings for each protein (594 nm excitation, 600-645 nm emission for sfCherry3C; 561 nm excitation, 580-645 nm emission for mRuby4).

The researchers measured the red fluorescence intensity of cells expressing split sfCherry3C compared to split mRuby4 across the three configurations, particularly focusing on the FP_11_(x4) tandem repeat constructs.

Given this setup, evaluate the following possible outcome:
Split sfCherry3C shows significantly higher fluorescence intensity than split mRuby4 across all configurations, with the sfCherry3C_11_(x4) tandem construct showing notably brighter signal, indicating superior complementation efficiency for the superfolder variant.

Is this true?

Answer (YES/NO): YES